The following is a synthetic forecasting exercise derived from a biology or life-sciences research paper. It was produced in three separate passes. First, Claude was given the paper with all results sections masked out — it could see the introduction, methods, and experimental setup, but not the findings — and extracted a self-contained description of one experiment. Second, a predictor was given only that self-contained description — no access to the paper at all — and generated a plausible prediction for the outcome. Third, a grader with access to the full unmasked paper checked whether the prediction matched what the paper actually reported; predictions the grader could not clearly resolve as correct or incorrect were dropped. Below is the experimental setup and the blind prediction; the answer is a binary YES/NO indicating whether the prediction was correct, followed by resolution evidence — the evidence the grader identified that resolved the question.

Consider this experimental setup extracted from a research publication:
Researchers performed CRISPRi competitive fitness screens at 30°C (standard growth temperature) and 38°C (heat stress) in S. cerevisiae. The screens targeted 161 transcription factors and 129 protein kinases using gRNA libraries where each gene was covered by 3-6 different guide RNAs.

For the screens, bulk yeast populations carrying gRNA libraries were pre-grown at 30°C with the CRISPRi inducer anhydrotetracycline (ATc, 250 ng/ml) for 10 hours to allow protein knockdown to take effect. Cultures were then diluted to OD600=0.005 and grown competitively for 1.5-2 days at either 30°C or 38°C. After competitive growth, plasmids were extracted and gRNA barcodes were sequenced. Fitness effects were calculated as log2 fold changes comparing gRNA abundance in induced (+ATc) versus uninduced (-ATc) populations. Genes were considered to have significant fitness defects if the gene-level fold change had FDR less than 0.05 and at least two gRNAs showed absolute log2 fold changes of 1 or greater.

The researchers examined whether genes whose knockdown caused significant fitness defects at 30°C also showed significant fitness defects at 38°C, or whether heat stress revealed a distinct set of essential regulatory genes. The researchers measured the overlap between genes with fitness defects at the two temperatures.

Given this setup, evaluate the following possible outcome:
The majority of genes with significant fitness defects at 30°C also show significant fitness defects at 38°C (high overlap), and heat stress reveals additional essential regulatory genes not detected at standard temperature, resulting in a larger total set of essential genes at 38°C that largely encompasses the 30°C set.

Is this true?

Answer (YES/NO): NO